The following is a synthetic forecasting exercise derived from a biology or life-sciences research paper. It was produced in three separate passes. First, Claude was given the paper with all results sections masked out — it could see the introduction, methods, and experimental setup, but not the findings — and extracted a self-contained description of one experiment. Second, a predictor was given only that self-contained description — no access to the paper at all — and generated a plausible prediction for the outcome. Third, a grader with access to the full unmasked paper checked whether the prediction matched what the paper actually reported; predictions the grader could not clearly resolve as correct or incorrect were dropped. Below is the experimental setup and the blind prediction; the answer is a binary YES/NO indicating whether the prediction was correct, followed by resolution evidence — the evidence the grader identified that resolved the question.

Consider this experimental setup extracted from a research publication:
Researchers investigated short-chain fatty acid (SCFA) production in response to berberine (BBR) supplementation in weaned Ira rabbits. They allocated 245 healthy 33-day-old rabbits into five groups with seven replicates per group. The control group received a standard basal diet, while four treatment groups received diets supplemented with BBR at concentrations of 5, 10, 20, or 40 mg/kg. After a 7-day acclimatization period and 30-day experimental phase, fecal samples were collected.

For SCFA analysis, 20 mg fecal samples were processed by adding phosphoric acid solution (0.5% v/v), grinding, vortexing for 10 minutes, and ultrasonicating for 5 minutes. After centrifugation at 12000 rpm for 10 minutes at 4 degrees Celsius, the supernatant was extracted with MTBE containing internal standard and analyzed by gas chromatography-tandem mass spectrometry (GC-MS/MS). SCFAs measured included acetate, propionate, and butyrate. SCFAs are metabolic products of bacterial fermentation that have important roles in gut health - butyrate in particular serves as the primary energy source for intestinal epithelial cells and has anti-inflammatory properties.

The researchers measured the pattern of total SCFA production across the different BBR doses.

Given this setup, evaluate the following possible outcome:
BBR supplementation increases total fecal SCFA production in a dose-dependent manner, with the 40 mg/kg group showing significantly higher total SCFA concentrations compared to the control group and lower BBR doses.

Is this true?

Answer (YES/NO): NO